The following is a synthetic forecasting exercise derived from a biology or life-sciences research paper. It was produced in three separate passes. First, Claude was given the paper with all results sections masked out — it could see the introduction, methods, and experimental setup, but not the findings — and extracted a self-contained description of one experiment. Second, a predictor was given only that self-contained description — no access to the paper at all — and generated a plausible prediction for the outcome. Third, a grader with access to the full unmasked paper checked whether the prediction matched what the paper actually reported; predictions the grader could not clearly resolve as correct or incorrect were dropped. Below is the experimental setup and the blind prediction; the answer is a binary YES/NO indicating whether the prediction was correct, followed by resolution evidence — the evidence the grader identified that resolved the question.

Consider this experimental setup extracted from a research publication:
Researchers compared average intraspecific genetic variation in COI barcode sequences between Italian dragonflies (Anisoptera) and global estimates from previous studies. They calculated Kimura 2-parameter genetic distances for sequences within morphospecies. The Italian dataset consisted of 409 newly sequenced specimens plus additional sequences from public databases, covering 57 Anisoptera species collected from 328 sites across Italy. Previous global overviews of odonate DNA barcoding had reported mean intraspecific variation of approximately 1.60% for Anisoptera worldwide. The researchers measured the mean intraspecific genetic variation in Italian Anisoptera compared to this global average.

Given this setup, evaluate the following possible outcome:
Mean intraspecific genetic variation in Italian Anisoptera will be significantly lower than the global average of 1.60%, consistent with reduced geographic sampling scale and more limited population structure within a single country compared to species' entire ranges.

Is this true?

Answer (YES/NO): YES